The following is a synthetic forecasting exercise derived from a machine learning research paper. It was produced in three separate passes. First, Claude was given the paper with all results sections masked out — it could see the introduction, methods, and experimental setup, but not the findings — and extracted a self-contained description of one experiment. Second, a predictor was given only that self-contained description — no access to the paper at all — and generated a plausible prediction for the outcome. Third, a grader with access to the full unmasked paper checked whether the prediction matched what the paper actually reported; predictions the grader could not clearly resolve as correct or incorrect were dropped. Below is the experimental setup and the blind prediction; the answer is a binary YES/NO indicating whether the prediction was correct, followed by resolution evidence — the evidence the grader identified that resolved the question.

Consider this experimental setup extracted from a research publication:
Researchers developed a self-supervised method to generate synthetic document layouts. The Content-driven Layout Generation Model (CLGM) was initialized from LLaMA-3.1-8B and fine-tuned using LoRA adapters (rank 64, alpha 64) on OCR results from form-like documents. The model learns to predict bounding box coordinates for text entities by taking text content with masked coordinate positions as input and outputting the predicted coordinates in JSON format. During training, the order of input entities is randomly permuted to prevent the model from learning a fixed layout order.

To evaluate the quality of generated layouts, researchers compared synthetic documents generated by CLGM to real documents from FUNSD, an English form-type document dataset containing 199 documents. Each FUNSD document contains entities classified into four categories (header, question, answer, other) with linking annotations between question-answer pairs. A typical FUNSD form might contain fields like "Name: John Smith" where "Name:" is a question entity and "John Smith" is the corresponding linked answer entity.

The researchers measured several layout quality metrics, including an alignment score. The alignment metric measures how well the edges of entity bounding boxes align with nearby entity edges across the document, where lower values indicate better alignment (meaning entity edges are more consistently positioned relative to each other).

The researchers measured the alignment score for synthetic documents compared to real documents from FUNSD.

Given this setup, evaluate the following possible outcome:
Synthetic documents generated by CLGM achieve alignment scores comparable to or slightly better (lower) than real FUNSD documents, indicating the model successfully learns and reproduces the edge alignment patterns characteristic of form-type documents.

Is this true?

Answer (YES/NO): YES